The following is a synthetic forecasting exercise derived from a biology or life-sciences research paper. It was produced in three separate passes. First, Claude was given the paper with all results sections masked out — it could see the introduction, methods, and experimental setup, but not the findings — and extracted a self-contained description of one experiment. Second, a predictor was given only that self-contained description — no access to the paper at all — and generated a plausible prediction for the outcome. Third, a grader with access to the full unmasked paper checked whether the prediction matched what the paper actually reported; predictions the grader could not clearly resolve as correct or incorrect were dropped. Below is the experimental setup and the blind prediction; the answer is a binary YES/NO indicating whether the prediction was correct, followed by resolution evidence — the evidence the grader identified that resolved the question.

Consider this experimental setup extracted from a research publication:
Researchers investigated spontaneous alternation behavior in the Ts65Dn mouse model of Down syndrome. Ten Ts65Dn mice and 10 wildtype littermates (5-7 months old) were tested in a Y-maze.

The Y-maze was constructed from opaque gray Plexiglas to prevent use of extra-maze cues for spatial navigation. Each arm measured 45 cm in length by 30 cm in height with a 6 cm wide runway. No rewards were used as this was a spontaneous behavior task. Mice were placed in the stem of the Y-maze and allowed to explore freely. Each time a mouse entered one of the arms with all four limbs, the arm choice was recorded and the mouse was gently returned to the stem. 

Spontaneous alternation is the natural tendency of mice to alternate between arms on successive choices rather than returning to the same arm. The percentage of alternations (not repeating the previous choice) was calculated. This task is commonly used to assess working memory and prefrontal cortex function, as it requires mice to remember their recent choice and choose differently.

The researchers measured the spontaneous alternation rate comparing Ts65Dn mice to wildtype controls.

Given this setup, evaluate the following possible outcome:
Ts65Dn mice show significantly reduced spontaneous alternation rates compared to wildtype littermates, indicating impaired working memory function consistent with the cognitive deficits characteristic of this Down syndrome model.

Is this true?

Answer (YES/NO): YES